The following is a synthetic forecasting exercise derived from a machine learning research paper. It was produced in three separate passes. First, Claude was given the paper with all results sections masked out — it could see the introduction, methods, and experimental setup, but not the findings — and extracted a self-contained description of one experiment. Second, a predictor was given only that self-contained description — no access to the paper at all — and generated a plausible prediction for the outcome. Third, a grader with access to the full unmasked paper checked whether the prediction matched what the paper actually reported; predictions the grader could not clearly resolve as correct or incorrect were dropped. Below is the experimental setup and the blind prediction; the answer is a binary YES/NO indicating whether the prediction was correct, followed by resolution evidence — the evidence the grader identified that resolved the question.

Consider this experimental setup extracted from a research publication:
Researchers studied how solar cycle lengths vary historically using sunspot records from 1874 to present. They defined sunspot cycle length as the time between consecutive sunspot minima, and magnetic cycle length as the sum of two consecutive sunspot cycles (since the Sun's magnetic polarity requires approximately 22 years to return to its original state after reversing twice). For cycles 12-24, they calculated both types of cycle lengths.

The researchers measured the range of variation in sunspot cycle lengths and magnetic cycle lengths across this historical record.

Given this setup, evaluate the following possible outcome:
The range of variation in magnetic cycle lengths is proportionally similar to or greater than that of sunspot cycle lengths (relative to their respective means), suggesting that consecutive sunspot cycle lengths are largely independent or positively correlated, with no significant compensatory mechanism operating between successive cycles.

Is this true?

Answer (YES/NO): NO